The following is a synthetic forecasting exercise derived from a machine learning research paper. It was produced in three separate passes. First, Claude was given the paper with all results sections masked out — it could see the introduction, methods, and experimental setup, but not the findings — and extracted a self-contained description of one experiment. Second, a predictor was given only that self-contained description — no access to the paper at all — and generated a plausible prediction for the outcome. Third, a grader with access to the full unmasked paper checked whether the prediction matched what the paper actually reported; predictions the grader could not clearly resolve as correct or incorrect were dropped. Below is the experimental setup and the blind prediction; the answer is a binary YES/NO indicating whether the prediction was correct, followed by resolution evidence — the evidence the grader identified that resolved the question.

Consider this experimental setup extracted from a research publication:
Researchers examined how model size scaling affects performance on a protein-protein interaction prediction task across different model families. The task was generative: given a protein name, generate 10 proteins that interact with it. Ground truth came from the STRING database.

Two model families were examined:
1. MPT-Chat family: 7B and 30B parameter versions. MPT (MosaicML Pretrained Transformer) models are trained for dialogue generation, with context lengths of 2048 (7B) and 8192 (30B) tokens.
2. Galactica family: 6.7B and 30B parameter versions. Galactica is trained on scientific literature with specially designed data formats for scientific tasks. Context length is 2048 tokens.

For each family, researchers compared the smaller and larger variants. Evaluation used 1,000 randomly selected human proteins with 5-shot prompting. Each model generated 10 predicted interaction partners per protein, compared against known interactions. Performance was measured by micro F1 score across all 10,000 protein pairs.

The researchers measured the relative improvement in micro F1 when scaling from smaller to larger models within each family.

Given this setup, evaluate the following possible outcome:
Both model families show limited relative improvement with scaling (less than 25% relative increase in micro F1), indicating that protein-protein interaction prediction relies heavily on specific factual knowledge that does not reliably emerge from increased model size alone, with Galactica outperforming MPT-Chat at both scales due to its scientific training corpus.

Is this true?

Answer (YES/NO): NO